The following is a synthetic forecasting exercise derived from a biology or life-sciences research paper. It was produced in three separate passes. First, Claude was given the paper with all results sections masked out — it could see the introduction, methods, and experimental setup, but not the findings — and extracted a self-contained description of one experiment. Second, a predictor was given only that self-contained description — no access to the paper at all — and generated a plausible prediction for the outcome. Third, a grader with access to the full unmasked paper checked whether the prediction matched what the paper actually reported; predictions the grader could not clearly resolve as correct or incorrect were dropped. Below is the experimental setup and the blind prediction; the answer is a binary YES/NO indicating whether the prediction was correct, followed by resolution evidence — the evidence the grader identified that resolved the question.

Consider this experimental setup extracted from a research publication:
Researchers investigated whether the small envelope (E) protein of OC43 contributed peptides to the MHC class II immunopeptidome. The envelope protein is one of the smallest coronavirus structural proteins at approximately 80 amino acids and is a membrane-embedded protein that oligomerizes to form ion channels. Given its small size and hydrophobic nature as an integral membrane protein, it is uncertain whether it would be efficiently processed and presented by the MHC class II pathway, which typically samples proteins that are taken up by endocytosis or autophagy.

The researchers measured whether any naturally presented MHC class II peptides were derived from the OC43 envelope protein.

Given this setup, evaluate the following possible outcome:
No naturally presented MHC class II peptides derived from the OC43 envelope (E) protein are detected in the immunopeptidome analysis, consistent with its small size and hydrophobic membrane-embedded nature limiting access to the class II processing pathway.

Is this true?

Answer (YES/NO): NO